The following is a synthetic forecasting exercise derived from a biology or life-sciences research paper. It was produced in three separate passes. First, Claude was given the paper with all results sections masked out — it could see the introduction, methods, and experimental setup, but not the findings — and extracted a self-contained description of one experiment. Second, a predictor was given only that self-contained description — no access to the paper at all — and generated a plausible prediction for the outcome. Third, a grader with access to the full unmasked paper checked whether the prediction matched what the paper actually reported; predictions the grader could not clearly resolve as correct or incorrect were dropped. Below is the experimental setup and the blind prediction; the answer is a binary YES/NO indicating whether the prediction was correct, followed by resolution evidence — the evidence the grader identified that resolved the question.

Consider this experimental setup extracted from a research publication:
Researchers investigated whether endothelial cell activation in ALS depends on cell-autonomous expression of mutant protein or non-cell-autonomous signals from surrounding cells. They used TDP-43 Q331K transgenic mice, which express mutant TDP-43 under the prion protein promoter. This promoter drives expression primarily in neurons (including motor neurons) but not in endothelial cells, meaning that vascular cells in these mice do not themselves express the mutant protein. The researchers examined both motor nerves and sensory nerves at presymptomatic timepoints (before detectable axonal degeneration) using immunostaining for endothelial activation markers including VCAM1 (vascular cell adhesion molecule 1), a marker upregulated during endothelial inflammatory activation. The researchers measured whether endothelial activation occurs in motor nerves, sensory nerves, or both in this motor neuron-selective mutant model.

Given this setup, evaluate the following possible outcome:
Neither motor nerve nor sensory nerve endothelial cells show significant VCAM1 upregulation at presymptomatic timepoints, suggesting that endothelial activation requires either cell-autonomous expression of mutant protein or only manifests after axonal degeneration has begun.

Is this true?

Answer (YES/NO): NO